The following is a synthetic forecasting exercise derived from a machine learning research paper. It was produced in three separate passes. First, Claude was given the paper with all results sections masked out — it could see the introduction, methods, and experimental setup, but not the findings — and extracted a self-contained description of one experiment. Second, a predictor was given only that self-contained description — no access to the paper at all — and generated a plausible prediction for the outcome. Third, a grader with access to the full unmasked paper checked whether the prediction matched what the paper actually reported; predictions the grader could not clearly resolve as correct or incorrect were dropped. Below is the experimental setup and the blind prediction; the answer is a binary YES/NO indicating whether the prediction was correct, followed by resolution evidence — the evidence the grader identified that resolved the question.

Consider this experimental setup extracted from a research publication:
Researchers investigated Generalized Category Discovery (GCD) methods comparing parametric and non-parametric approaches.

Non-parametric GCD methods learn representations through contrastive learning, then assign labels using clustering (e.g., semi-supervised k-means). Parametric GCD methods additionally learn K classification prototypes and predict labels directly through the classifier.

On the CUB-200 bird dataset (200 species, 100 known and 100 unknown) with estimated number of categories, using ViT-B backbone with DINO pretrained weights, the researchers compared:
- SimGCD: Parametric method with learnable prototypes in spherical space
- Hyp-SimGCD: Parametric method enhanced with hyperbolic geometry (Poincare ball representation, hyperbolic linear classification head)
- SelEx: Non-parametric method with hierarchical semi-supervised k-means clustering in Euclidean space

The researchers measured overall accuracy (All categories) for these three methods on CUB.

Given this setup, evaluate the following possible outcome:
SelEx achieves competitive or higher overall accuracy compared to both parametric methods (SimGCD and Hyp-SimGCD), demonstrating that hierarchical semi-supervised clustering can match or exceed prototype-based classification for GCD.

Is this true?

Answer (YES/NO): YES